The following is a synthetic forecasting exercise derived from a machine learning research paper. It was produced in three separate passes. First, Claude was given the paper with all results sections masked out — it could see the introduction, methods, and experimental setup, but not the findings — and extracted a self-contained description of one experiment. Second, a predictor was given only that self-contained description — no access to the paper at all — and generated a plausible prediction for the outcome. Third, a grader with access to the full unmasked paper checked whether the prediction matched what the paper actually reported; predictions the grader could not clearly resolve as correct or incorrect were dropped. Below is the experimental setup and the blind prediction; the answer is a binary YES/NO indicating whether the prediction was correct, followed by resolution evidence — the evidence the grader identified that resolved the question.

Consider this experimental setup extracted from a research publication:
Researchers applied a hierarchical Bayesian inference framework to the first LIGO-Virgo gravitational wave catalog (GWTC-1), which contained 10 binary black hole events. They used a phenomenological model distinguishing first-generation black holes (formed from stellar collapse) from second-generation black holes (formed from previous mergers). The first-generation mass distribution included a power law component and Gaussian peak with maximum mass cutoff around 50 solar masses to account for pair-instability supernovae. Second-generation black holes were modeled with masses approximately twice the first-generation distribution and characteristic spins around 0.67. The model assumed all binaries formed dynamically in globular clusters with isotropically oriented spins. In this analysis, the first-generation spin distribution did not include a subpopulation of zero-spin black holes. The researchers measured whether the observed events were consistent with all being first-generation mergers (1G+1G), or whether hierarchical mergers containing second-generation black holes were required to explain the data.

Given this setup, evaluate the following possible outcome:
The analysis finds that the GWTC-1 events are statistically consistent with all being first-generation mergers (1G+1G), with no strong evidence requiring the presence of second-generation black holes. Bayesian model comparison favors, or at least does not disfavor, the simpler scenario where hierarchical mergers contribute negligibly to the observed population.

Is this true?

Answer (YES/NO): YES